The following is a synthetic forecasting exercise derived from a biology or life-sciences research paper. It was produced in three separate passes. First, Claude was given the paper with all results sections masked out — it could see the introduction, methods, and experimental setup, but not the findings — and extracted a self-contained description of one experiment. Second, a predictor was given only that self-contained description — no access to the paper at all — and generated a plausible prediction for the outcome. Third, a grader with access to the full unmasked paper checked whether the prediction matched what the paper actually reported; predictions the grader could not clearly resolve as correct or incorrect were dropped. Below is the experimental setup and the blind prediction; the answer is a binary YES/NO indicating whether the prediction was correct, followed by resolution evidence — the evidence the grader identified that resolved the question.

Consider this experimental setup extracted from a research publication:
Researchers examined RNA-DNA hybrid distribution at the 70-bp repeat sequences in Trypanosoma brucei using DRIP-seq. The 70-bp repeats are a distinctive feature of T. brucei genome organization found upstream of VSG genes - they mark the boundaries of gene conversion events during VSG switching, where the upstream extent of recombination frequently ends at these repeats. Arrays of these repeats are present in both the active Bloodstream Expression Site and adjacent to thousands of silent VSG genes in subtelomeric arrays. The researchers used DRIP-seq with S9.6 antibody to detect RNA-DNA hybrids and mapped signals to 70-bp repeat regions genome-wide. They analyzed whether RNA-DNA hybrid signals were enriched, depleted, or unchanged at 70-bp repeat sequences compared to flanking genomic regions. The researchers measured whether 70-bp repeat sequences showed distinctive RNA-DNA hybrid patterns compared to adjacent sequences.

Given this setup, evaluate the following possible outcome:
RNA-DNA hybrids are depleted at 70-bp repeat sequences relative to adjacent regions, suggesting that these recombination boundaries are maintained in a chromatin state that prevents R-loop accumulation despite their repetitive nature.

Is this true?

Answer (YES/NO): NO